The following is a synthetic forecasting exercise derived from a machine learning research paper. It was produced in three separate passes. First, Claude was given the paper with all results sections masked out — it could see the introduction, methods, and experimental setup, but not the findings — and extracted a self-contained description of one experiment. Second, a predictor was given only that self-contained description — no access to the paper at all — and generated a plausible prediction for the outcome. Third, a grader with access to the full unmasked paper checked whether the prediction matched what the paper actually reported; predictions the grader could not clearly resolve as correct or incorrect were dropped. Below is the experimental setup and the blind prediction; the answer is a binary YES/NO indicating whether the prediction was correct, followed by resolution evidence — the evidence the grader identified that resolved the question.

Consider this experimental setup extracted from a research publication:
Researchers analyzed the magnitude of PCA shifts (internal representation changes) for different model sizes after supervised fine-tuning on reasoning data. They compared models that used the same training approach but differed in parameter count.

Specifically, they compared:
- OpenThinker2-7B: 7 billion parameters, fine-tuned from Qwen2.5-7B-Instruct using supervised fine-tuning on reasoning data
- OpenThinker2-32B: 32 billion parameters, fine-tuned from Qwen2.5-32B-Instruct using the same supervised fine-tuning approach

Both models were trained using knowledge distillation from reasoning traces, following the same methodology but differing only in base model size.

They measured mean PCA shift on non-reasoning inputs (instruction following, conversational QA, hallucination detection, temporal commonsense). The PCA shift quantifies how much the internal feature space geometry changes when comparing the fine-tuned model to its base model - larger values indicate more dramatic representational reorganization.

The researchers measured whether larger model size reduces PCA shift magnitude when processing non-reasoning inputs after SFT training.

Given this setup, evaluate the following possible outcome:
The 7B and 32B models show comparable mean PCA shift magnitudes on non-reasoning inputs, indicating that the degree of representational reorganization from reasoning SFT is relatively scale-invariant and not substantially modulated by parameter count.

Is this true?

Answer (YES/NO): NO